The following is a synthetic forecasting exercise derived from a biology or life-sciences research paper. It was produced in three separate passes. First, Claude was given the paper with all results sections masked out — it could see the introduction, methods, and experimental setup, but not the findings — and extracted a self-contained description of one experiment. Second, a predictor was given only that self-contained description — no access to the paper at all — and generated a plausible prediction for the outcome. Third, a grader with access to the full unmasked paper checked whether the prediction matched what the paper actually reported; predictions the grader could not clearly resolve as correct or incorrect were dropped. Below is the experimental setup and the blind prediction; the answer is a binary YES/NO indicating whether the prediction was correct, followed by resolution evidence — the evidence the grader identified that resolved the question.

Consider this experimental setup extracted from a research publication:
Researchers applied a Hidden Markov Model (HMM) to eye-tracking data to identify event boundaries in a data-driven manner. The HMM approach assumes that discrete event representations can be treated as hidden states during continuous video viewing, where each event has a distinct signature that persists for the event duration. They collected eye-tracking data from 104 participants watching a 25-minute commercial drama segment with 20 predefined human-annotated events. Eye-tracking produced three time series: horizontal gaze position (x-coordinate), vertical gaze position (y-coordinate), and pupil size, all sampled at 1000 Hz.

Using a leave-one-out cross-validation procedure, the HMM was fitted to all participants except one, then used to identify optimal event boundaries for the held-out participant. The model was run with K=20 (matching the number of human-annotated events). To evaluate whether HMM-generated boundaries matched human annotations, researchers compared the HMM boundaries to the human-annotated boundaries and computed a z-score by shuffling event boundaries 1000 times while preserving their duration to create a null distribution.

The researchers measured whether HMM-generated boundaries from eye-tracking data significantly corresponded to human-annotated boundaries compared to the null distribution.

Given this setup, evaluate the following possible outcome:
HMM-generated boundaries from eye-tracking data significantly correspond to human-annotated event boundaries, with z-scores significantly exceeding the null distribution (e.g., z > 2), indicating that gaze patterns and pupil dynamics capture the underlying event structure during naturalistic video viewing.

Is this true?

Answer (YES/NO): YES